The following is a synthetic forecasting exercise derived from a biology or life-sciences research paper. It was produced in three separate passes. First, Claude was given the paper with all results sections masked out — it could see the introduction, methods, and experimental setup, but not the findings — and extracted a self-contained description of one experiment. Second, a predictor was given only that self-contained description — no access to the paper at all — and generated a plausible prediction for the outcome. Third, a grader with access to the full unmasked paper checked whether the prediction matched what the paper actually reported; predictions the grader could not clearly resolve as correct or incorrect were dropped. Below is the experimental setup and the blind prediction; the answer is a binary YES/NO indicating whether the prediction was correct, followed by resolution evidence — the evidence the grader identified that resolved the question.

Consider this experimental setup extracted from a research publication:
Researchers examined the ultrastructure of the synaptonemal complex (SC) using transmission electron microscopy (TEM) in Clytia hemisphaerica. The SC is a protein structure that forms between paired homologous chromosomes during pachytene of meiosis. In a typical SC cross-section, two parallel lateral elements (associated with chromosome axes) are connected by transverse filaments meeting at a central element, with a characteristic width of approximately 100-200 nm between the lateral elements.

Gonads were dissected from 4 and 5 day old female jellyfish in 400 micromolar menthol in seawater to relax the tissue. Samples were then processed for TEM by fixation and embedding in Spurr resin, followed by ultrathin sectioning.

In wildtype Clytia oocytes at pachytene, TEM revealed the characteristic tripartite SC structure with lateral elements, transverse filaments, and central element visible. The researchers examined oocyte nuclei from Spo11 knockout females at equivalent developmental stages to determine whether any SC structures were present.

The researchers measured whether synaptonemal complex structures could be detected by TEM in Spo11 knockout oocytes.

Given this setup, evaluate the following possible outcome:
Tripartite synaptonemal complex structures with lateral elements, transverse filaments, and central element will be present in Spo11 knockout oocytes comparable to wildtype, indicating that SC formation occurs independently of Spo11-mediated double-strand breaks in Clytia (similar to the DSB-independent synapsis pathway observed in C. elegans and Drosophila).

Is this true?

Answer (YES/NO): NO